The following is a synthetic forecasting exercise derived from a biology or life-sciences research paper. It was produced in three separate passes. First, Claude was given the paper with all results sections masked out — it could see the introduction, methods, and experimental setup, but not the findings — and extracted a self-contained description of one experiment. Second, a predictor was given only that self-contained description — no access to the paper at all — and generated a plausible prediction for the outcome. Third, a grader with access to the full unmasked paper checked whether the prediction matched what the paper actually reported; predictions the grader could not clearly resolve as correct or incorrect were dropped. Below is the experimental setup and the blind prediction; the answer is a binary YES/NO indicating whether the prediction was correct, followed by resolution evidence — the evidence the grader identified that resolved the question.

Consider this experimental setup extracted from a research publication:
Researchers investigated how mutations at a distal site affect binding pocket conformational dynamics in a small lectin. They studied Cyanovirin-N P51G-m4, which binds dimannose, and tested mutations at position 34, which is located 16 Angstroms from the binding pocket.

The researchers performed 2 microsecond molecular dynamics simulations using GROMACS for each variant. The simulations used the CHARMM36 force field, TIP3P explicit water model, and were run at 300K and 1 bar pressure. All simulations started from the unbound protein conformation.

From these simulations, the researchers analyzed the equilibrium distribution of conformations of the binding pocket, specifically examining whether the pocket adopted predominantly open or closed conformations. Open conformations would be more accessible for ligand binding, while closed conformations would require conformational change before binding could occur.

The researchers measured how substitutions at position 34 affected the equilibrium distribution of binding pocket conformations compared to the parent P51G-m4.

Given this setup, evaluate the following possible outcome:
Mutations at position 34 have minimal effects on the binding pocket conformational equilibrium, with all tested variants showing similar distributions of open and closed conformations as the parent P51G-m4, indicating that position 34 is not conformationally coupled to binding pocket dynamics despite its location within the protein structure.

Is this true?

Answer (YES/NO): NO